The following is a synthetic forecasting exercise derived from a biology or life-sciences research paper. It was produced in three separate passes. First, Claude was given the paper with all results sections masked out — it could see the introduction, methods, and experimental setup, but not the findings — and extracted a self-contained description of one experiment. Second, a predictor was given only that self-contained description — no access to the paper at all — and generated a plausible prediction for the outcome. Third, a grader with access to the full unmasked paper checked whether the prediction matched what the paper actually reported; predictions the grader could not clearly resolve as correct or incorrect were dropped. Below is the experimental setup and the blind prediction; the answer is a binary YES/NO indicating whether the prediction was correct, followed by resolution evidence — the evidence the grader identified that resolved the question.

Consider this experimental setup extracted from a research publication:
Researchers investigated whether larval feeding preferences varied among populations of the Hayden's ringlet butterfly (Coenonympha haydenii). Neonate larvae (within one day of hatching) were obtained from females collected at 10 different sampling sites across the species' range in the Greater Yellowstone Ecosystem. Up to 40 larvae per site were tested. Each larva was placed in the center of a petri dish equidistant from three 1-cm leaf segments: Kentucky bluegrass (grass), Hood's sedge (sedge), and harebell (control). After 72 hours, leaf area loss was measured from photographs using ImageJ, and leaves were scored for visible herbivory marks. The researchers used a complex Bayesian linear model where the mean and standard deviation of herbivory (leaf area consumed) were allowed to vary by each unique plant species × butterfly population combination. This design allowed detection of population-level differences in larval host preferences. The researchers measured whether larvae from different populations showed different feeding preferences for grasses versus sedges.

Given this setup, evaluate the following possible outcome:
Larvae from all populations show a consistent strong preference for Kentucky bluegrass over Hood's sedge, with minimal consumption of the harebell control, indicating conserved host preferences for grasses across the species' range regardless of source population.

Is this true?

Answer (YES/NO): YES